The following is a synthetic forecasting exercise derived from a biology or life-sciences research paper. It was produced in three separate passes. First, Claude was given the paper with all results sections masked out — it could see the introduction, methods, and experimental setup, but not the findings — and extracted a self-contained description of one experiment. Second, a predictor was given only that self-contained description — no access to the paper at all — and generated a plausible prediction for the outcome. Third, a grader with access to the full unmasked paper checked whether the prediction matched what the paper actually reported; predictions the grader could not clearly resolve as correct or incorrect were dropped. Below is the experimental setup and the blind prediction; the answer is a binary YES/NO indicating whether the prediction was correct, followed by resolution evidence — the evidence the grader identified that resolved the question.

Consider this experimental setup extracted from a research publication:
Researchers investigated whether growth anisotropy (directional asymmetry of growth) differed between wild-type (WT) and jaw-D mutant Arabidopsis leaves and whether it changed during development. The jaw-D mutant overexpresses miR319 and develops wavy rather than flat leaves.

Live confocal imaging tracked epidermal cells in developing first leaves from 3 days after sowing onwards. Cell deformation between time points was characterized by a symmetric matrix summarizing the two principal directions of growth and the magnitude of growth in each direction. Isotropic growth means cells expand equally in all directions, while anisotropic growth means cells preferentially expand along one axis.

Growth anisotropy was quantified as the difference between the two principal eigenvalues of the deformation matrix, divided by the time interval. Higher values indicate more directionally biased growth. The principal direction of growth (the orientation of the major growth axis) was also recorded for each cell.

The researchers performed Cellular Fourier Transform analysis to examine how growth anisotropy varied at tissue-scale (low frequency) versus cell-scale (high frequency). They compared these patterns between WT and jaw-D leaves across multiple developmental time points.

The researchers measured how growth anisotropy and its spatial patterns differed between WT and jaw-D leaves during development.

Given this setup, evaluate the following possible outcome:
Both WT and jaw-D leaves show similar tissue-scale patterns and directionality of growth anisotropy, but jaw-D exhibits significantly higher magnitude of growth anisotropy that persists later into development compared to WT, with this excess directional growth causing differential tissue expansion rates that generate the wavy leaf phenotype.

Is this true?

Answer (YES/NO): NO